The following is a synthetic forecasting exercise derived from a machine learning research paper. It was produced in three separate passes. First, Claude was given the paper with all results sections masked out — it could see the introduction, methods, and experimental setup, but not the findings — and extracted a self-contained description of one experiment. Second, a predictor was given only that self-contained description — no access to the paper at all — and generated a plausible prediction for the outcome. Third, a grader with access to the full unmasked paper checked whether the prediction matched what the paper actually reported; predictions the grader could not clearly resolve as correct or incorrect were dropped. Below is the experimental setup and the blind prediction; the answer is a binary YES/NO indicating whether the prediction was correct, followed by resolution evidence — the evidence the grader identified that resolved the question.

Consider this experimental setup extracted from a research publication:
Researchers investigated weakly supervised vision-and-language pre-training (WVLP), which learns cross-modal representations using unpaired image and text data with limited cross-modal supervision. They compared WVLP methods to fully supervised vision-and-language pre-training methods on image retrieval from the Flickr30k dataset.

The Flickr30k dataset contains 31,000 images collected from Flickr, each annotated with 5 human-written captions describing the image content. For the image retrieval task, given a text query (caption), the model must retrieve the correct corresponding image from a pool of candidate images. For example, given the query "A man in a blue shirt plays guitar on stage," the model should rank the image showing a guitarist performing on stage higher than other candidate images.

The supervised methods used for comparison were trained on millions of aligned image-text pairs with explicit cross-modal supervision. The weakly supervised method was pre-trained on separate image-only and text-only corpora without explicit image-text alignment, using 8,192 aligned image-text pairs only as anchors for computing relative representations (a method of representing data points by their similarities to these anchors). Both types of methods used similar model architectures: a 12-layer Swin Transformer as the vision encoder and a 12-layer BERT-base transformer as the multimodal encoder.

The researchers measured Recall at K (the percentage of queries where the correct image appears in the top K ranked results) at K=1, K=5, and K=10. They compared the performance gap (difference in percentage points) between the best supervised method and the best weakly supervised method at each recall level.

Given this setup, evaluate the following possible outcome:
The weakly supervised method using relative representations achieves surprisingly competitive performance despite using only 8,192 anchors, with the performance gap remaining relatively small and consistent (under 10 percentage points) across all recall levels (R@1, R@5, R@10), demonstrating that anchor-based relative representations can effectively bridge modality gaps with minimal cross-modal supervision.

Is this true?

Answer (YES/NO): NO